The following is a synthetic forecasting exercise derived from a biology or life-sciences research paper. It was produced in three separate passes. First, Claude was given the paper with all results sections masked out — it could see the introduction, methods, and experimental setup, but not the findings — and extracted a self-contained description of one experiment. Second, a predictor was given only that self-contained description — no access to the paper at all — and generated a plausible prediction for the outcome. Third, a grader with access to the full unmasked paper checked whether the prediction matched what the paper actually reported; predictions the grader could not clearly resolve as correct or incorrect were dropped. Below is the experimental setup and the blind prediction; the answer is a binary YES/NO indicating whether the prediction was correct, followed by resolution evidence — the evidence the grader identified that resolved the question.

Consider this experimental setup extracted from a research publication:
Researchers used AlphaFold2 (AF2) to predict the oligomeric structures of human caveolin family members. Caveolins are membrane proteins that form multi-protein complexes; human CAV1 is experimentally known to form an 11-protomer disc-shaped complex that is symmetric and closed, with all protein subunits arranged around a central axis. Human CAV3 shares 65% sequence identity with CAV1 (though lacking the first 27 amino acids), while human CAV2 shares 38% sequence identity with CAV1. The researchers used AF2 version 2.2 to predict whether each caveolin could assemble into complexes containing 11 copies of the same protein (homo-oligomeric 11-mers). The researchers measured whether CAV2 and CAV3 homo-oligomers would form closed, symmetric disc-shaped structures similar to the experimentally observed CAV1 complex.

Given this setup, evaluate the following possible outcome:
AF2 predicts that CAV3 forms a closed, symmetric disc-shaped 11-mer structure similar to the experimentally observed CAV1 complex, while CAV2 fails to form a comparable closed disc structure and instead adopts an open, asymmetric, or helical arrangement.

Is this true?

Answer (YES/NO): YES